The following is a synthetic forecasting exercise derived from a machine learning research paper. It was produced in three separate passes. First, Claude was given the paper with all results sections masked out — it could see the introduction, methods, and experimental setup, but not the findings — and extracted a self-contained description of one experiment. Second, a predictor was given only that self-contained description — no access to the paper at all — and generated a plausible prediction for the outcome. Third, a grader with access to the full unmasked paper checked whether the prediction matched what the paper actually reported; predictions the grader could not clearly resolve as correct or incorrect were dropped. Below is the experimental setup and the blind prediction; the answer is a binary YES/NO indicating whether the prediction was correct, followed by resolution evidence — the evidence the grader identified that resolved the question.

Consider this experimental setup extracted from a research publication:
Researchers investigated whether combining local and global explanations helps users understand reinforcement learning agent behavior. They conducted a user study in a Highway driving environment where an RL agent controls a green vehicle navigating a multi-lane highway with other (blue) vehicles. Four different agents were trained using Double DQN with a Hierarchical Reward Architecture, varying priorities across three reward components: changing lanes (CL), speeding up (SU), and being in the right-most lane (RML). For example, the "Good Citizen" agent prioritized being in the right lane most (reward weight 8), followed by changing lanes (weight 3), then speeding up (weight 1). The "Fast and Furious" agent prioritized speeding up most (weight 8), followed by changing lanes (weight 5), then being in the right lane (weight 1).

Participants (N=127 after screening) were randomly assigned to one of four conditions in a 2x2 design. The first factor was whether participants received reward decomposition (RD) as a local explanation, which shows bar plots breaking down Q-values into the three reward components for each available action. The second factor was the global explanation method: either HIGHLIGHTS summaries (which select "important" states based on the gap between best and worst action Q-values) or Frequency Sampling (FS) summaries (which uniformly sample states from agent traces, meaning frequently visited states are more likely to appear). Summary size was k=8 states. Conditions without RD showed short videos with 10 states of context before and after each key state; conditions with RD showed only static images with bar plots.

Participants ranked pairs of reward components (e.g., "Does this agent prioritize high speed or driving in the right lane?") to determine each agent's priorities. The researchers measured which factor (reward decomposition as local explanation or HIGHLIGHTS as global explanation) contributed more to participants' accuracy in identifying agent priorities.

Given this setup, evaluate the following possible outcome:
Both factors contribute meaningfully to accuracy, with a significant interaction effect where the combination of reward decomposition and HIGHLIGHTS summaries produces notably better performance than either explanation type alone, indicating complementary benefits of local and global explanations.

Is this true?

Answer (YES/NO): NO